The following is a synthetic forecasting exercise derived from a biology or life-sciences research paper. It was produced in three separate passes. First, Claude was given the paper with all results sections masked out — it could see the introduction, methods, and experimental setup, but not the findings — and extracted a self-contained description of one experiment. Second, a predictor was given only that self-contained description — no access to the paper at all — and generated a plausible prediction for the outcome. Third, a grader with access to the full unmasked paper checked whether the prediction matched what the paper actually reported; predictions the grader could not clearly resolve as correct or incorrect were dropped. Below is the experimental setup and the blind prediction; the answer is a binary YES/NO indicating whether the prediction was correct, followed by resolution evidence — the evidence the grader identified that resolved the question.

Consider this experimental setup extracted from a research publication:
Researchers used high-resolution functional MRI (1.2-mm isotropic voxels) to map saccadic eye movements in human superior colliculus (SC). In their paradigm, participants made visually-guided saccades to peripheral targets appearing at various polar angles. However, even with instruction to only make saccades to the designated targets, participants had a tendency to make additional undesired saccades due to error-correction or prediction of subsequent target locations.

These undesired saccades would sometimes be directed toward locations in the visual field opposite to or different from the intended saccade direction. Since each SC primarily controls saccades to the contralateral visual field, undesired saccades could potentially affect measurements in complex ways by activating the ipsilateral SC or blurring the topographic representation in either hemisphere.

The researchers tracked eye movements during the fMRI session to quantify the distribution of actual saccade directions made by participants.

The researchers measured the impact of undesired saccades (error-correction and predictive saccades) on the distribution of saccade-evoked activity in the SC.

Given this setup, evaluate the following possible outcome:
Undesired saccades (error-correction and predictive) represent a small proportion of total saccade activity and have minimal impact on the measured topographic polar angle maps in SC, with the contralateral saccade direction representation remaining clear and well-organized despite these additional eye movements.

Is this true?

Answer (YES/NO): YES